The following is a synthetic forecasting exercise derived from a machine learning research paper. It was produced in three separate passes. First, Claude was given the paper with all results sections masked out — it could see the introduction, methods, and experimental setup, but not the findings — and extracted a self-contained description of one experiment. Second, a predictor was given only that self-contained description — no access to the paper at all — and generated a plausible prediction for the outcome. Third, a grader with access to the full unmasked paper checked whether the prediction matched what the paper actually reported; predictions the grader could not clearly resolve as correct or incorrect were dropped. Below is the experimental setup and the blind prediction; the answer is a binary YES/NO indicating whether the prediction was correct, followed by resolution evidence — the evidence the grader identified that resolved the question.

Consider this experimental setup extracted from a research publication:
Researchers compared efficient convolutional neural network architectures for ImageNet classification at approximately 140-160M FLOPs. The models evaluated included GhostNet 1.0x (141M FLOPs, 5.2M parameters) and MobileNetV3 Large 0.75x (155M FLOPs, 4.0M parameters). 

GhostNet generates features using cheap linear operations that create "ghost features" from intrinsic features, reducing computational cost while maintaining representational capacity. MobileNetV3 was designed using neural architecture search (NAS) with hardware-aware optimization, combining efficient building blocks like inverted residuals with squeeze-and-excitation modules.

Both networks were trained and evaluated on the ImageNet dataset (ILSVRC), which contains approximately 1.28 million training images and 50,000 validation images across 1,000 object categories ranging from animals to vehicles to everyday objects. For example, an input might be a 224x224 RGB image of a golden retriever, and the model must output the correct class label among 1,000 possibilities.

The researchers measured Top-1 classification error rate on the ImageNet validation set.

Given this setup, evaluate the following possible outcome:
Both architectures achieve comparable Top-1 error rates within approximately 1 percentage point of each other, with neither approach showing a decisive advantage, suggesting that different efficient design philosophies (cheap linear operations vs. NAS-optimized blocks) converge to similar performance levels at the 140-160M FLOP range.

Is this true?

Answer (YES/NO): NO